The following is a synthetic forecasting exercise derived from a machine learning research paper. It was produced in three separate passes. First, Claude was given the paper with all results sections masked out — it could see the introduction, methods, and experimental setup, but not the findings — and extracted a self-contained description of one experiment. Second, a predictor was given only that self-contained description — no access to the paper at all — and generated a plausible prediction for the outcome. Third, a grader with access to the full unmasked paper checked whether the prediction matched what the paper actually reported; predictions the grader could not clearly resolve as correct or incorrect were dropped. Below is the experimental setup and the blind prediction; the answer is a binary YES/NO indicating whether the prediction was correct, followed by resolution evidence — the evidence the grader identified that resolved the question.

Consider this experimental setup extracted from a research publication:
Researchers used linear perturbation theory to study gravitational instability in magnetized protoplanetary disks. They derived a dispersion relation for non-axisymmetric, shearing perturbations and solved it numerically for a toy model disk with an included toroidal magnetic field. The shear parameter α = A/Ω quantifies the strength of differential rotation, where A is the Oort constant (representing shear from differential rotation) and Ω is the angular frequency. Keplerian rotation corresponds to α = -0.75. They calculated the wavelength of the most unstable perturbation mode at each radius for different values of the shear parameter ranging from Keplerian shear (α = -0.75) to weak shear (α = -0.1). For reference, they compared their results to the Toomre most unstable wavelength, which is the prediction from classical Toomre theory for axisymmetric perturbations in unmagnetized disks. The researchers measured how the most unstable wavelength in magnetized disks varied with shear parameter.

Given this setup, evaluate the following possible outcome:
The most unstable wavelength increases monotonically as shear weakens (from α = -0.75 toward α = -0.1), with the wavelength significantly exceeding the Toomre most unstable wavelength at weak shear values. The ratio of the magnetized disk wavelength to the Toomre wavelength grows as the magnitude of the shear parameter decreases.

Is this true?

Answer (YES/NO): NO